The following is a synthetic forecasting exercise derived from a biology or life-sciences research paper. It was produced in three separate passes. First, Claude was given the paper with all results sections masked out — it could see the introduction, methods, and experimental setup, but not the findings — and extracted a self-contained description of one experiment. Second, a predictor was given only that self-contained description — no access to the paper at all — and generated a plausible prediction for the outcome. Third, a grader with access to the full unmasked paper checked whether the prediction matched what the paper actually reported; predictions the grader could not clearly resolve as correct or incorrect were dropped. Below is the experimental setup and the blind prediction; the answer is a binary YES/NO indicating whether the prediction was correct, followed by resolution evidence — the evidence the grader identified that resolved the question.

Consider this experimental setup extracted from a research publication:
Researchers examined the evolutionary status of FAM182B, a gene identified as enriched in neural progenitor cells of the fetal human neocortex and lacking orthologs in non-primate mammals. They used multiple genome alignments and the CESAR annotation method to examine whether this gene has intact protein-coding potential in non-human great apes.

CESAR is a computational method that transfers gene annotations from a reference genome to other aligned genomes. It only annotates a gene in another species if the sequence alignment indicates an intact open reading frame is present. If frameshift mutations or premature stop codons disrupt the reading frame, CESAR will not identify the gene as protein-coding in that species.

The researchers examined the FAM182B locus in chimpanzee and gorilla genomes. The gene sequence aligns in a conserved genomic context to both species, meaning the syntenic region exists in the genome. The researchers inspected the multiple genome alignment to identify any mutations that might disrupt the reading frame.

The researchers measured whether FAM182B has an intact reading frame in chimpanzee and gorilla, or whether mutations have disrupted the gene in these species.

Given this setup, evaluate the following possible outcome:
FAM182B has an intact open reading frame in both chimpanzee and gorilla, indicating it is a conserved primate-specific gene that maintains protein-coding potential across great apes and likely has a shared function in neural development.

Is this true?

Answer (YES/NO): NO